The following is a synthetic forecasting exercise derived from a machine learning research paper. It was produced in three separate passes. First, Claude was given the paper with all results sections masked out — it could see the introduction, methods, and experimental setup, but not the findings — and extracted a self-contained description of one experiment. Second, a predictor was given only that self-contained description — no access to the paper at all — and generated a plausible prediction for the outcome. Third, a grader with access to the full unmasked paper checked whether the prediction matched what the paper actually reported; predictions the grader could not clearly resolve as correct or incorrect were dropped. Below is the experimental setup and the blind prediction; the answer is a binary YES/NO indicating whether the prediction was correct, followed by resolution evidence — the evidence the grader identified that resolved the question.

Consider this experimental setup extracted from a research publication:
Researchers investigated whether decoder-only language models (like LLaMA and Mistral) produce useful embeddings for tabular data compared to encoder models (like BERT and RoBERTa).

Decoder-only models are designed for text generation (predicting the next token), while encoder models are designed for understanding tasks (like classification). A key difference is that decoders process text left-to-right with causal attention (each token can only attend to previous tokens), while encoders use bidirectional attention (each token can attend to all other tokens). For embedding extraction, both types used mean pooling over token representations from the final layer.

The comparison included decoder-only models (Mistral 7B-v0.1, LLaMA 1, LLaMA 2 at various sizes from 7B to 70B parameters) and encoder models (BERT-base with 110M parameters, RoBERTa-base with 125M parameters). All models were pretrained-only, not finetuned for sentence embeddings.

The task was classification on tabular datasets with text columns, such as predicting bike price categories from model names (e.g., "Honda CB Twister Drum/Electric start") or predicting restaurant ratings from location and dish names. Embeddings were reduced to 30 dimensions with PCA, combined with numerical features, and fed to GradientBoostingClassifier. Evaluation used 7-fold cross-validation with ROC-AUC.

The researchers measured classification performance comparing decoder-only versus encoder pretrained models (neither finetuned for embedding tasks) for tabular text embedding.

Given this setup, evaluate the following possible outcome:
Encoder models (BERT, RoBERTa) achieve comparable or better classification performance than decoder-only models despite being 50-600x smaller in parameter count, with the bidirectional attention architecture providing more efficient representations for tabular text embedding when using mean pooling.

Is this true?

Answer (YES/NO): NO